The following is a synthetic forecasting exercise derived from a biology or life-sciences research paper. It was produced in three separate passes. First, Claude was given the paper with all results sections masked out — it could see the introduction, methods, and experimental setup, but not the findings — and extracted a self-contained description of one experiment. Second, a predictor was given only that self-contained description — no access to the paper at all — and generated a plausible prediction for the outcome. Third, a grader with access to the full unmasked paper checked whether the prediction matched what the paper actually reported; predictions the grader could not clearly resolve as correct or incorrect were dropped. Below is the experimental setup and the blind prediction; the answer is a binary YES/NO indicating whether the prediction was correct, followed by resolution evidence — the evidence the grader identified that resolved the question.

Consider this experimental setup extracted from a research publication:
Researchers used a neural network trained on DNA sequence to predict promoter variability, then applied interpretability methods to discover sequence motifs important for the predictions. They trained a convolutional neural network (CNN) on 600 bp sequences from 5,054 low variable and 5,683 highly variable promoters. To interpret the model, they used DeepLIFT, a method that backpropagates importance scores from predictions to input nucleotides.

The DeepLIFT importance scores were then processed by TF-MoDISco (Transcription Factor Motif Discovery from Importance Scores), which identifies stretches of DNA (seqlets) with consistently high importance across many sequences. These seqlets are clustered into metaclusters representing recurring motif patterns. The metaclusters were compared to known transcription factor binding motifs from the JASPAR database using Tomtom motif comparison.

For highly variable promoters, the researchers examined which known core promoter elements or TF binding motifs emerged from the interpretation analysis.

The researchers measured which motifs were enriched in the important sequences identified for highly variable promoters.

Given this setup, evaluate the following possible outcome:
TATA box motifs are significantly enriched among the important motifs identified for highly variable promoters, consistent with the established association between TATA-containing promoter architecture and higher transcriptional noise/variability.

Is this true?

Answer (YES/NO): NO